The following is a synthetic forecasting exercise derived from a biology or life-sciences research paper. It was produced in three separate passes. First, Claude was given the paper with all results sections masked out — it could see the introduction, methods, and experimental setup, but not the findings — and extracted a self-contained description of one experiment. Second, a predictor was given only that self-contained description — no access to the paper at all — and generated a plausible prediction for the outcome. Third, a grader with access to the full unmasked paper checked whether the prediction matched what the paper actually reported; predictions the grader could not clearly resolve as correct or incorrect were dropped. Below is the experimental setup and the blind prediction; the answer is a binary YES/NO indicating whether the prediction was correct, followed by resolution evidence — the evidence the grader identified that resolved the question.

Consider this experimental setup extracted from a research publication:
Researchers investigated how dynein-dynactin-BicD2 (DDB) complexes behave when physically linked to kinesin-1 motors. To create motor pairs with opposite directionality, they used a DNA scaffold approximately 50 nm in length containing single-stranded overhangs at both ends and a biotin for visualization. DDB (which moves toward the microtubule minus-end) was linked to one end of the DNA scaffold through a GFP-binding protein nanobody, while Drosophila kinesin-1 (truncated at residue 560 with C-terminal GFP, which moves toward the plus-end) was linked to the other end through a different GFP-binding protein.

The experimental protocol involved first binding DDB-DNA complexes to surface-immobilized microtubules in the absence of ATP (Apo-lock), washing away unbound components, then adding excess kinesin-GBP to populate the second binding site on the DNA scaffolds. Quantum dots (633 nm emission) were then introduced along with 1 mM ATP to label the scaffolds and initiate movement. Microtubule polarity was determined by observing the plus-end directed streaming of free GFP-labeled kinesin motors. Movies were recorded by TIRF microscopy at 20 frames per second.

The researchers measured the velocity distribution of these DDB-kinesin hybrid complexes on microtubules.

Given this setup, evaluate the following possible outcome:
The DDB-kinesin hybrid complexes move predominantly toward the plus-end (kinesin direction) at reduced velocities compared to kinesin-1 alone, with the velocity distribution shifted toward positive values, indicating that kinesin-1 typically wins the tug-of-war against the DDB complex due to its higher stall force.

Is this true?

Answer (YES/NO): NO